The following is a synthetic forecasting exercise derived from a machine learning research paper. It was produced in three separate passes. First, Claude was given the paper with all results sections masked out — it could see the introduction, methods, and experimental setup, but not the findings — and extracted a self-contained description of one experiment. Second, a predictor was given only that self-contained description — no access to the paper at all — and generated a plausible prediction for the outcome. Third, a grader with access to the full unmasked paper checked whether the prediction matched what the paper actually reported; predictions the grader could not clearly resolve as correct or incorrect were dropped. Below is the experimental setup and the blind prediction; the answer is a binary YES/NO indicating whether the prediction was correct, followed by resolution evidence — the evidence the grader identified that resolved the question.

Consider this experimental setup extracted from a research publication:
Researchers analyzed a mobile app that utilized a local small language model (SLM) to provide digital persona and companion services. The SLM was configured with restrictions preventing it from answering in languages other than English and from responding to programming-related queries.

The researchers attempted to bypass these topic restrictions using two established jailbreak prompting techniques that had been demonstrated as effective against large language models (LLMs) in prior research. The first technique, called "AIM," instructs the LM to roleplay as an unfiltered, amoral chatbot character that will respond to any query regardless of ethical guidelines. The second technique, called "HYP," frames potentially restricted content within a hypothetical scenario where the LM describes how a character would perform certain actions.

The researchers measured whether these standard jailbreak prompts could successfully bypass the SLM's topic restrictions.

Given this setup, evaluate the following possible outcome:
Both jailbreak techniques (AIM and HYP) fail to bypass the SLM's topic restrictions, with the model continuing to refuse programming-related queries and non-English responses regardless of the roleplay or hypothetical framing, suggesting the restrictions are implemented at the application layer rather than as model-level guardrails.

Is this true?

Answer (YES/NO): NO